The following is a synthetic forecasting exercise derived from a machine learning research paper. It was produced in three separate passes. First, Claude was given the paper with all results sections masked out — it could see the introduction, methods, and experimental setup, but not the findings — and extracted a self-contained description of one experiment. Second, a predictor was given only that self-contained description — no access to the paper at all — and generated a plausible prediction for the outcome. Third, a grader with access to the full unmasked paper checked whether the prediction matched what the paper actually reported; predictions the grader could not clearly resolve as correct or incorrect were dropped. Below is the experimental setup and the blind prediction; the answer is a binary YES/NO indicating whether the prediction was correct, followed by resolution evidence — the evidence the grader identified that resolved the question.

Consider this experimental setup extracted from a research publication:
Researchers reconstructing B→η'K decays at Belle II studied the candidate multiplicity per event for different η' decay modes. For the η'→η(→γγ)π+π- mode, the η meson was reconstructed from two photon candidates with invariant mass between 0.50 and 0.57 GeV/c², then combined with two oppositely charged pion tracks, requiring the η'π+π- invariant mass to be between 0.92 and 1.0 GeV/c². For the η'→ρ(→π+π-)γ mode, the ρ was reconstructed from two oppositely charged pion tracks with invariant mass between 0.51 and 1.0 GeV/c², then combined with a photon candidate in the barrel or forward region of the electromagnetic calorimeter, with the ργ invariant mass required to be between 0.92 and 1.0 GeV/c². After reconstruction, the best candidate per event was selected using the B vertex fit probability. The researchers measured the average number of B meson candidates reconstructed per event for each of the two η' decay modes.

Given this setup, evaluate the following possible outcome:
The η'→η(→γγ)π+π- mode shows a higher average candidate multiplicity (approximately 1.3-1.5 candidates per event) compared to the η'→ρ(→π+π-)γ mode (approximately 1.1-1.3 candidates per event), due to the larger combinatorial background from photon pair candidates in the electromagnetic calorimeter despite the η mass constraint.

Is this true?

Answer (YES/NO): NO